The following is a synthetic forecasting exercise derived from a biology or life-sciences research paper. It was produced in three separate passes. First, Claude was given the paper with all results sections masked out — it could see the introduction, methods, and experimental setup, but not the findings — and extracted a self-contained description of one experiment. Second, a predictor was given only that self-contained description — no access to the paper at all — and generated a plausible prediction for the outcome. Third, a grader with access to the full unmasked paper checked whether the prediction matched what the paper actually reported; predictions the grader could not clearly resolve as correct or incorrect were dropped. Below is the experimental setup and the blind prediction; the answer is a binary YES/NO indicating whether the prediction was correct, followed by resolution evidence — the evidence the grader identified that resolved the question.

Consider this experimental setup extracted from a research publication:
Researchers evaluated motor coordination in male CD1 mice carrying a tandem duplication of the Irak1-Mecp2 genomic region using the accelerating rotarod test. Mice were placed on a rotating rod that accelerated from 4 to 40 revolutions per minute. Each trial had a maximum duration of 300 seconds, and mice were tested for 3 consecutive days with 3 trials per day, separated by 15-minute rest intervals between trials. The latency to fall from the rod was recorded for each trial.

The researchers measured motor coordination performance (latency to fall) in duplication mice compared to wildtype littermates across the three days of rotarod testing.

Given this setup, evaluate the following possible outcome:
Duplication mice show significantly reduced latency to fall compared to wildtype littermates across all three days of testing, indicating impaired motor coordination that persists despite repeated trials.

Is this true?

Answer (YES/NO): NO